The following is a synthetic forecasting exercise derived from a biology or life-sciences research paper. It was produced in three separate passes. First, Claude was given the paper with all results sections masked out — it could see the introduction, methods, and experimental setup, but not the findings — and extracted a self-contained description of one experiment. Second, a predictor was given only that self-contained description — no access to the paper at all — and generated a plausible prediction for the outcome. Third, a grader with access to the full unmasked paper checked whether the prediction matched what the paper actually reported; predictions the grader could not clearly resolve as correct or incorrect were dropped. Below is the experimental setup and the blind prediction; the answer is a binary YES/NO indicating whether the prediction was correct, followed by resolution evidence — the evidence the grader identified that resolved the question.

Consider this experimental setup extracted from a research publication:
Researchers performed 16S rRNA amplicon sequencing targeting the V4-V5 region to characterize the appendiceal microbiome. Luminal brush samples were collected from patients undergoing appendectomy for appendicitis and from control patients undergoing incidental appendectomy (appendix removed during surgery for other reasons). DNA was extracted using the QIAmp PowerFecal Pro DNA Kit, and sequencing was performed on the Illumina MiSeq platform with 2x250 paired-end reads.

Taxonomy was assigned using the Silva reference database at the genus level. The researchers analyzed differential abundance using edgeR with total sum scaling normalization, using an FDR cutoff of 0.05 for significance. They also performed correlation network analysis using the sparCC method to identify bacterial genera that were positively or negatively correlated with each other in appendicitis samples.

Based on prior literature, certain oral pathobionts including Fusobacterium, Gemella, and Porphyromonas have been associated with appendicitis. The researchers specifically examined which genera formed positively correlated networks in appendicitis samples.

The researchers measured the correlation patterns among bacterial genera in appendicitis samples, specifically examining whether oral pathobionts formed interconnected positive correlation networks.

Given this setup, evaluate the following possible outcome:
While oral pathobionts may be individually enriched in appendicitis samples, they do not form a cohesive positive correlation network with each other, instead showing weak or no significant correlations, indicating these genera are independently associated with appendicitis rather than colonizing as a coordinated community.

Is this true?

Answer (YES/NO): NO